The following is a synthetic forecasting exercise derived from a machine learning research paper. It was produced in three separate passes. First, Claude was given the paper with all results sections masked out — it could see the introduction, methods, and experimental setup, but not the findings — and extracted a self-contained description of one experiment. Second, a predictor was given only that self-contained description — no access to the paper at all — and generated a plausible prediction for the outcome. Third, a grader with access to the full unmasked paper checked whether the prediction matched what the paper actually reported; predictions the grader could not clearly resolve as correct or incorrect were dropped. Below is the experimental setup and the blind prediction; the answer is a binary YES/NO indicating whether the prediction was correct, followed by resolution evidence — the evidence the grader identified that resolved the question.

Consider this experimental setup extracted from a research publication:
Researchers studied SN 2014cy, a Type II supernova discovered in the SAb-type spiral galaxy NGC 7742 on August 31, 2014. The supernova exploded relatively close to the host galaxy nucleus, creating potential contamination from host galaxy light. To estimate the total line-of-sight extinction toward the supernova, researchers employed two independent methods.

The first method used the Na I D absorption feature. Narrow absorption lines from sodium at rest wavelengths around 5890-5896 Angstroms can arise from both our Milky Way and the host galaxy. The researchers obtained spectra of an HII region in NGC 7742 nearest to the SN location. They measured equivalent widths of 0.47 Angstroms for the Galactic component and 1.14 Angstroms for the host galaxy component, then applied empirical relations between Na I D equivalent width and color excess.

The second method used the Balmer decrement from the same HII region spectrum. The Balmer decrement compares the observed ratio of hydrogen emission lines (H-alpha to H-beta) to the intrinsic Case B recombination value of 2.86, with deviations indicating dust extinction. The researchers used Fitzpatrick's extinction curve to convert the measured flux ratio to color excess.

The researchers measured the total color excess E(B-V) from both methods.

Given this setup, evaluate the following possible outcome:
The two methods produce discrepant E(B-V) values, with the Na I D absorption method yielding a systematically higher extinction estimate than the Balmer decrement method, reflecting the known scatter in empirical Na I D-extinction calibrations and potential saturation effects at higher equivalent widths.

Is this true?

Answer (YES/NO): NO